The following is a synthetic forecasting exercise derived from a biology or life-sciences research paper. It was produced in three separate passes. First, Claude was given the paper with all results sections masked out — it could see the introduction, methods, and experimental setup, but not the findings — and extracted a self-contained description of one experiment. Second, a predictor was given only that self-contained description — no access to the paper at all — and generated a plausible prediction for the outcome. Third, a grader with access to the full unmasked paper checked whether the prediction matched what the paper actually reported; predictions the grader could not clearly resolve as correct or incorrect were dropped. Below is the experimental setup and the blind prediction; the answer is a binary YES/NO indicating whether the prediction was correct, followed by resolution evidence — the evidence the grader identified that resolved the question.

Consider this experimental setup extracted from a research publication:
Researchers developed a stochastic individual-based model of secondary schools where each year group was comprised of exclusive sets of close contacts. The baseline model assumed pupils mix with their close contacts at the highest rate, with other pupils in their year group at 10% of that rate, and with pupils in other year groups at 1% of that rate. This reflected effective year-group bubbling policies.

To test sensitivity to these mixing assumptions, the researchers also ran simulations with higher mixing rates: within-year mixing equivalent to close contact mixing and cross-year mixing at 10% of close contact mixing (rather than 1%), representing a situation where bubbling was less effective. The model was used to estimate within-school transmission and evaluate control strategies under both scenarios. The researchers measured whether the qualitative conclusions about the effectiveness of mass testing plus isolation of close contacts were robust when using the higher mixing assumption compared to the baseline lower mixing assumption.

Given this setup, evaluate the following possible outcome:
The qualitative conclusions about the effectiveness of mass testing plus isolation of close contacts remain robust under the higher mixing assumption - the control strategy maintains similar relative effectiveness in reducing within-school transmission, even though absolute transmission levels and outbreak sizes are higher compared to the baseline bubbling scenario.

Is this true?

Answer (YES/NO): NO